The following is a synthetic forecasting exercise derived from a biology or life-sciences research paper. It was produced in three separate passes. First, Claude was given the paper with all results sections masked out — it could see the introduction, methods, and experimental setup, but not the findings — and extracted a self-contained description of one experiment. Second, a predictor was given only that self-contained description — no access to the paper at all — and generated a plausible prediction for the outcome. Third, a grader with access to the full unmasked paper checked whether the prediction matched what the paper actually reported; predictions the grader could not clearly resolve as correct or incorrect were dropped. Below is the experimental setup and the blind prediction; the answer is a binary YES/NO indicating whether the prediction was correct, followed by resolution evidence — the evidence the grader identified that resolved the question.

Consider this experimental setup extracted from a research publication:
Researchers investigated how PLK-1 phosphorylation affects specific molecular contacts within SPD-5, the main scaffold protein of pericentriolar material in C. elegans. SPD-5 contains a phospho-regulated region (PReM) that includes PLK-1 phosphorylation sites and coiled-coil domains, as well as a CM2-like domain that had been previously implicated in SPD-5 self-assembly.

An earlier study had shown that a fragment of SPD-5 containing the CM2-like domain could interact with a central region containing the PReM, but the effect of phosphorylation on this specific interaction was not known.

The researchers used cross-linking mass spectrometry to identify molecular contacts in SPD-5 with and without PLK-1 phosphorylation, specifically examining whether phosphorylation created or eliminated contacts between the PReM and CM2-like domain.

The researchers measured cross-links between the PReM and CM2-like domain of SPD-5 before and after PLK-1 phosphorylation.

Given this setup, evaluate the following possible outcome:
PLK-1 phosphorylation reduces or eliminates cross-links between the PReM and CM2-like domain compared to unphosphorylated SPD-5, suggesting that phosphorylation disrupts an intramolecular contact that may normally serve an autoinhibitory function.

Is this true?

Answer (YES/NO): NO